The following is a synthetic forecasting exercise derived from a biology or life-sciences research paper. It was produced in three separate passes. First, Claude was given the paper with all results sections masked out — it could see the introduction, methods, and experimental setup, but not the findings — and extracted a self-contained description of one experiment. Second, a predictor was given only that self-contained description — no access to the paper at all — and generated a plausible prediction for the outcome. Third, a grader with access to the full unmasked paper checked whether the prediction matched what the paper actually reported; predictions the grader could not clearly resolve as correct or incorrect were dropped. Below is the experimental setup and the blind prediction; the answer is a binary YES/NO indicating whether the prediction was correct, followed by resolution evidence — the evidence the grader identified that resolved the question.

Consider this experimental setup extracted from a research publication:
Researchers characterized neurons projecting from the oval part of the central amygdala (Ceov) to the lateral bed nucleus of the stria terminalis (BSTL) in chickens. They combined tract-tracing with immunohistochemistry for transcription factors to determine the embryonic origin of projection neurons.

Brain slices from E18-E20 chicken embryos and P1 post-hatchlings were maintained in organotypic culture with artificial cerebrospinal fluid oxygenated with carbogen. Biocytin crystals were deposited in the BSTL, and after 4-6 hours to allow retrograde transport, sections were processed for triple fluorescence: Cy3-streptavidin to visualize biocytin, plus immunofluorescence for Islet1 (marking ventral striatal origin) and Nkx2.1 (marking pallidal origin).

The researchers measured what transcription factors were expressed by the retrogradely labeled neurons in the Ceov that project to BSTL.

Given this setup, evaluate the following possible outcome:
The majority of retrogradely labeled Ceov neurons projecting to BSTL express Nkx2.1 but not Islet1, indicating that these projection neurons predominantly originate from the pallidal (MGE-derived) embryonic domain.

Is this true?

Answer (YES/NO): NO